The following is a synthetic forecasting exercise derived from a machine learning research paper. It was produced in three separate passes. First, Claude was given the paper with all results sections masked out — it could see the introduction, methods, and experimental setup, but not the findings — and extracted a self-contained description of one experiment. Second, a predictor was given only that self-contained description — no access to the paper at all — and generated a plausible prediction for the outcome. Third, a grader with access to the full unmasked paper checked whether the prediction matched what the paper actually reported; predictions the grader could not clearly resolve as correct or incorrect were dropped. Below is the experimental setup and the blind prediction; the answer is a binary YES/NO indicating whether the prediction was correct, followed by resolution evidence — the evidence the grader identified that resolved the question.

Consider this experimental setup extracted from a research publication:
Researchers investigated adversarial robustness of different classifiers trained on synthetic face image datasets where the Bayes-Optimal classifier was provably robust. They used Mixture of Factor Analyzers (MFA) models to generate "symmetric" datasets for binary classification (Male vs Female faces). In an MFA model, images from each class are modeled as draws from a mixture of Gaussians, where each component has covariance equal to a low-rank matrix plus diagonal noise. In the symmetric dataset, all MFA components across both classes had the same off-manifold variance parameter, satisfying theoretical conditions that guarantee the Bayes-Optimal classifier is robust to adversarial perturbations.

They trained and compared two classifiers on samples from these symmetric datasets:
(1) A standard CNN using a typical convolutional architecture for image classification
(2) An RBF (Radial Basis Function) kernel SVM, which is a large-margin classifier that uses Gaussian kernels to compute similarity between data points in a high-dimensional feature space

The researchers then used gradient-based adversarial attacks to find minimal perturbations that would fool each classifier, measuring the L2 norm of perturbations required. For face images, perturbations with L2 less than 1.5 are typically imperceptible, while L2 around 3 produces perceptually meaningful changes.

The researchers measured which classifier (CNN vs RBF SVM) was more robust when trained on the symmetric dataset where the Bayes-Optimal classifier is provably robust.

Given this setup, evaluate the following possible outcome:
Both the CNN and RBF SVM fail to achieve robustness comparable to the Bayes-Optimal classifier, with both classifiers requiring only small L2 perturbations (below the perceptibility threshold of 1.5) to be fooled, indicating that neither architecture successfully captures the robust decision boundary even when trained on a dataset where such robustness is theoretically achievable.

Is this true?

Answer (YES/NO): NO